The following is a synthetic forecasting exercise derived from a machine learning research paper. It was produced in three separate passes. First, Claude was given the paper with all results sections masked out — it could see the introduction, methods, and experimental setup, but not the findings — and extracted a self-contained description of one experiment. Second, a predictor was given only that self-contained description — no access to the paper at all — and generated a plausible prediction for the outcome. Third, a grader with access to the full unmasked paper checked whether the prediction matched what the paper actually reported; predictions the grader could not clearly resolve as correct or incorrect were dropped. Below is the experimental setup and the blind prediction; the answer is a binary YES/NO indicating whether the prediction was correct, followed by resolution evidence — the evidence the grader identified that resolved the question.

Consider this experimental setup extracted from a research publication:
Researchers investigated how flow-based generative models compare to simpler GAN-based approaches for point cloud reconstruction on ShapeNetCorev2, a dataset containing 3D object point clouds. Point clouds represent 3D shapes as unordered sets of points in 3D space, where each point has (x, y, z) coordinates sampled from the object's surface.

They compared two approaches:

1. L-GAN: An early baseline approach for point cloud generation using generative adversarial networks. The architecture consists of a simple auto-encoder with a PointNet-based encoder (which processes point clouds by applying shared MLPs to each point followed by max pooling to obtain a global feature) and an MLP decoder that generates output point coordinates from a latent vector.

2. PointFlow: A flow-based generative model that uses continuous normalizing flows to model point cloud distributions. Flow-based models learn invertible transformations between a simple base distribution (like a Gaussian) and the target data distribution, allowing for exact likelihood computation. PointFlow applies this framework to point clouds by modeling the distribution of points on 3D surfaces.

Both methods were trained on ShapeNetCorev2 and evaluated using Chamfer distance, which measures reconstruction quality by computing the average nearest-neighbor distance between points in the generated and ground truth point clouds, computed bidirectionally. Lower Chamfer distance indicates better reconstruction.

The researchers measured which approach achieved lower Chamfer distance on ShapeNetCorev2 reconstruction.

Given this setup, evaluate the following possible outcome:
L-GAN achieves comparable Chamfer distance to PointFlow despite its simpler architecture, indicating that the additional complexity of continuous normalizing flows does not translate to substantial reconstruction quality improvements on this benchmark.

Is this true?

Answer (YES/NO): YES